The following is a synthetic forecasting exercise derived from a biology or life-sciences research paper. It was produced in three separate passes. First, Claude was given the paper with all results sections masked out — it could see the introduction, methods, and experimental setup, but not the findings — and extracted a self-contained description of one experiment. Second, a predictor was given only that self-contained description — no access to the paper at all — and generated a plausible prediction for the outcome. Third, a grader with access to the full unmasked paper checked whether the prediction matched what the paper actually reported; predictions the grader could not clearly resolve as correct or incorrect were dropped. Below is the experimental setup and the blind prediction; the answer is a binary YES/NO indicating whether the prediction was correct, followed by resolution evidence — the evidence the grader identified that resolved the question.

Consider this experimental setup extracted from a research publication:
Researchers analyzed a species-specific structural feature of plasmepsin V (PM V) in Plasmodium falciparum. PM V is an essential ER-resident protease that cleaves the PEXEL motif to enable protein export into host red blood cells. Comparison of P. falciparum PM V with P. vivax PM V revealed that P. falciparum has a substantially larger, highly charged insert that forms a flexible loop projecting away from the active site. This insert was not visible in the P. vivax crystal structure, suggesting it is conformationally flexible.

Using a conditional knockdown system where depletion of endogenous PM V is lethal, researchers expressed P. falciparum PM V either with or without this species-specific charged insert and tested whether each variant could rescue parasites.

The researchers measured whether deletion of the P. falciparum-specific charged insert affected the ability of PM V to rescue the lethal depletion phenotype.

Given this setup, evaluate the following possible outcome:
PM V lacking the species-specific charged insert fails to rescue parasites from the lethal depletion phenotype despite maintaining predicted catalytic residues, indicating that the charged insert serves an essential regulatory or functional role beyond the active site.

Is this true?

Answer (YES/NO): NO